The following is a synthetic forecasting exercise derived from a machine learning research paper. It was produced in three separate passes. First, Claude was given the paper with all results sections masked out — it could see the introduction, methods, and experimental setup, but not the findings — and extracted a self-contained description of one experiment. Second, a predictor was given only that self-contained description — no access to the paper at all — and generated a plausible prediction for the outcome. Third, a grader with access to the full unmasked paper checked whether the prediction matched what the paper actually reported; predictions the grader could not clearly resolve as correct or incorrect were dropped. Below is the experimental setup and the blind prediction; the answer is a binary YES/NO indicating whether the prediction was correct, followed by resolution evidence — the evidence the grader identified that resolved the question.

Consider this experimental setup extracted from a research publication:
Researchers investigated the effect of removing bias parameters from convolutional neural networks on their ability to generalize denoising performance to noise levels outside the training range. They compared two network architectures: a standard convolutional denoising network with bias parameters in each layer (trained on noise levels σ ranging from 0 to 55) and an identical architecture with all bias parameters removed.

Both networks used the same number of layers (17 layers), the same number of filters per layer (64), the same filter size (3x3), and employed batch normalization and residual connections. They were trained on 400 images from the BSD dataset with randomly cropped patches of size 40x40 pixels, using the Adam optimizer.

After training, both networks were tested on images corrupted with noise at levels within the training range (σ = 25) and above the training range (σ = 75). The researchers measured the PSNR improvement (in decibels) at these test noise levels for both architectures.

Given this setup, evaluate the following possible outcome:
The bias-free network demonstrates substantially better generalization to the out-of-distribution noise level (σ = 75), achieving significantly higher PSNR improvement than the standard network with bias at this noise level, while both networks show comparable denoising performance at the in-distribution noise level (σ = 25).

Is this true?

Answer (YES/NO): YES